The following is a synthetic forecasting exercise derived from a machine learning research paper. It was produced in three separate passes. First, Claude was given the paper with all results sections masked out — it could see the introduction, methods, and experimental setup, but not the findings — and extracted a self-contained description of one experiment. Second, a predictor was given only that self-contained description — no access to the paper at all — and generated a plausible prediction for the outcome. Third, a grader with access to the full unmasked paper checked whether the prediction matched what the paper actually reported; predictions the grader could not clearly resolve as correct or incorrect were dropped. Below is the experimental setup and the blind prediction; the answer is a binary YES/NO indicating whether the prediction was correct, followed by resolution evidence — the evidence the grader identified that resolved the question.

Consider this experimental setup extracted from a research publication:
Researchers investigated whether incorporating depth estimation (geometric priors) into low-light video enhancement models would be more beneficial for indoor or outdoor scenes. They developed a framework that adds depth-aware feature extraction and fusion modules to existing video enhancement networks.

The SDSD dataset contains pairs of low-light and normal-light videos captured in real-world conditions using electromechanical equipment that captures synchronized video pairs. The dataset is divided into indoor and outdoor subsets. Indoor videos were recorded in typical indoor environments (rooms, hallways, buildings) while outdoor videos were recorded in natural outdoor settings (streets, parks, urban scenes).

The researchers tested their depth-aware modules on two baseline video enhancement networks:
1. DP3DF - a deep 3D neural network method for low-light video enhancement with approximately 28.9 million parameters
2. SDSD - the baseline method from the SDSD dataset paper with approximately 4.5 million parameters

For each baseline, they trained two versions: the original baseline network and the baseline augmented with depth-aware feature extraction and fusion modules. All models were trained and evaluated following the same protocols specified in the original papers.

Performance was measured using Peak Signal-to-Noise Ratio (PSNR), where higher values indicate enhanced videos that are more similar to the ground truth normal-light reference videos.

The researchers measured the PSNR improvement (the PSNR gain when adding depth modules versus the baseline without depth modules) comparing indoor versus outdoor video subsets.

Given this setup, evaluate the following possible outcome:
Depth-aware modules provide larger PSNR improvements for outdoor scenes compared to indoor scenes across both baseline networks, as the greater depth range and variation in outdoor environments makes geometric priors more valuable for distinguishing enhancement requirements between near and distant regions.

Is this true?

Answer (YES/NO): NO